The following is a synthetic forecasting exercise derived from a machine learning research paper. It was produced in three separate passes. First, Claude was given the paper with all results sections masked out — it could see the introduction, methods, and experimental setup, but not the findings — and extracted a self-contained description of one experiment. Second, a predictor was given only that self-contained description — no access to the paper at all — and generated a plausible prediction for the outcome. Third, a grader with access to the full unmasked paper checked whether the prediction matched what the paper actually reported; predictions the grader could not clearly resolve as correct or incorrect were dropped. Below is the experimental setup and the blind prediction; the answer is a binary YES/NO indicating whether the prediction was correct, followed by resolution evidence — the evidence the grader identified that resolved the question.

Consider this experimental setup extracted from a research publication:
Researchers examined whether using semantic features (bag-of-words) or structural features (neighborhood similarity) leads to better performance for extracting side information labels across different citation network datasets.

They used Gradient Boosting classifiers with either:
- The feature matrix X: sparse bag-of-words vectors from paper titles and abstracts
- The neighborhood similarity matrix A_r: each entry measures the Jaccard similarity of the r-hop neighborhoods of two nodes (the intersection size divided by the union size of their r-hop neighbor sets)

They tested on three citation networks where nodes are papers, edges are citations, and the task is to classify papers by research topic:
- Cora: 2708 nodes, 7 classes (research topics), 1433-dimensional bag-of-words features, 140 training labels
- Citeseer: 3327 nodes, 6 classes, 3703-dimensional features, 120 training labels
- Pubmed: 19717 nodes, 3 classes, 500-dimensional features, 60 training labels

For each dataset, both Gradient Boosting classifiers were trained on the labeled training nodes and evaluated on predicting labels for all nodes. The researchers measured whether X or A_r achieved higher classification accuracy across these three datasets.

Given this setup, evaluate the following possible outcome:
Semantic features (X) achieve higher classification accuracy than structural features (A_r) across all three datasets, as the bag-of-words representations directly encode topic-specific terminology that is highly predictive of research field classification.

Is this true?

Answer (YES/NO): NO